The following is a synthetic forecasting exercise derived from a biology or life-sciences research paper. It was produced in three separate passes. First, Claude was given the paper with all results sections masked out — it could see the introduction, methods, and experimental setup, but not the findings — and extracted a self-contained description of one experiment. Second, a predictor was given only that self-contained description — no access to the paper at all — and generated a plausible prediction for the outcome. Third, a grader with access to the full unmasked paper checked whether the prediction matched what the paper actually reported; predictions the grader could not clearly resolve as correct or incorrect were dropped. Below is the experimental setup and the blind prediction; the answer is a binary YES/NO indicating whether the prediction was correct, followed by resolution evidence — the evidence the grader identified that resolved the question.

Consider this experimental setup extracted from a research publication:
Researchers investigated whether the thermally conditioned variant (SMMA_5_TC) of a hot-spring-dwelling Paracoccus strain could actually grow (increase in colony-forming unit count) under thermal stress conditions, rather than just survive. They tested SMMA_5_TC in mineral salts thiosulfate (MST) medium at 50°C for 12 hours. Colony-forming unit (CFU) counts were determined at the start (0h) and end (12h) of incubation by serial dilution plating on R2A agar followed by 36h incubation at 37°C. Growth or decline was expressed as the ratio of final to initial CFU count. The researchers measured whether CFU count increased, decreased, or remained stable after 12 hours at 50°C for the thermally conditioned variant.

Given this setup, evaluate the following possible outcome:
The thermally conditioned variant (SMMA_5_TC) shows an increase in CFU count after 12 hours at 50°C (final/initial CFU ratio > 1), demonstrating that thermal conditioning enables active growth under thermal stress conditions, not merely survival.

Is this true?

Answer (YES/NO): YES